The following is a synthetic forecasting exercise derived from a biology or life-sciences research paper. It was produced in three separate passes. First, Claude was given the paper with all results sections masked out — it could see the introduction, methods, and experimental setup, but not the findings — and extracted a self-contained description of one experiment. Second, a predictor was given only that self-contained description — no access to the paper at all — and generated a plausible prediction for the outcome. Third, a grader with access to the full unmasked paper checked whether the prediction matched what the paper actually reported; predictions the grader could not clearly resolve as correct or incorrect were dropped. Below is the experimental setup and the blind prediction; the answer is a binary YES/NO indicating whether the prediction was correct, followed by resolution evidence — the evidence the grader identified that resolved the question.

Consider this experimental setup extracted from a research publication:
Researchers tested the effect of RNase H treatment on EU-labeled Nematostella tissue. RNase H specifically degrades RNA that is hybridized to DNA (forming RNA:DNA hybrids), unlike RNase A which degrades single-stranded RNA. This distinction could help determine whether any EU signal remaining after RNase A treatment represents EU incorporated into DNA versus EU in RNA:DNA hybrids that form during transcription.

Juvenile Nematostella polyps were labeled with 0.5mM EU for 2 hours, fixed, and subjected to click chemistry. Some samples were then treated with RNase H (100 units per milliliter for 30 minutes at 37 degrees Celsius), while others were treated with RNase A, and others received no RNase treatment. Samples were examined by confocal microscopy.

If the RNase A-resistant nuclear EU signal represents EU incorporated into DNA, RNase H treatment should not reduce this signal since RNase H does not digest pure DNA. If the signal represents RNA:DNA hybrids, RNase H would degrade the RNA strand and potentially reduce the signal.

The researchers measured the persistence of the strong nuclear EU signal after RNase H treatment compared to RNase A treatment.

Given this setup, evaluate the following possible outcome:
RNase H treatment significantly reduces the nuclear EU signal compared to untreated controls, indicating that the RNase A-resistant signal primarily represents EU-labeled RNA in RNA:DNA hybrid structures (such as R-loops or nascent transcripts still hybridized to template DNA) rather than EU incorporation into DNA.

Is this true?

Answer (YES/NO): NO